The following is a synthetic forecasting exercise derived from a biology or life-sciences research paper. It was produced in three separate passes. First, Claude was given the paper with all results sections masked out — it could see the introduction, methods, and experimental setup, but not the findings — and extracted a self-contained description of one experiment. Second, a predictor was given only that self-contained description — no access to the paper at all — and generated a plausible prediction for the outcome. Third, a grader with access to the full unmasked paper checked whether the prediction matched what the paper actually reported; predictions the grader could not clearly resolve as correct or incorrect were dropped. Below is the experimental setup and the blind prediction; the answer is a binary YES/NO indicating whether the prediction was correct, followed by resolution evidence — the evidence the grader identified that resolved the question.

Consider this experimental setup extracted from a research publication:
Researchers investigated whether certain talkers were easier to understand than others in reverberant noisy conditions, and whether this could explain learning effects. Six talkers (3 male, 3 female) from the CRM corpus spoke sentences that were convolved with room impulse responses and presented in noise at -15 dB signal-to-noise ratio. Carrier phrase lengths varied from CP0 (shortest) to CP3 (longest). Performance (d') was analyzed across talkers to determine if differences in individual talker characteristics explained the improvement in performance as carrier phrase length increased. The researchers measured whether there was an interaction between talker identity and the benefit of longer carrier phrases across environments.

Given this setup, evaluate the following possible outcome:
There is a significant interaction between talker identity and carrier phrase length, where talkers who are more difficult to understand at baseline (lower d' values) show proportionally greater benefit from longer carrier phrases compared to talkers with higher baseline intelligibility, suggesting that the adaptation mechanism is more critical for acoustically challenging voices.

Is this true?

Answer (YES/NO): NO